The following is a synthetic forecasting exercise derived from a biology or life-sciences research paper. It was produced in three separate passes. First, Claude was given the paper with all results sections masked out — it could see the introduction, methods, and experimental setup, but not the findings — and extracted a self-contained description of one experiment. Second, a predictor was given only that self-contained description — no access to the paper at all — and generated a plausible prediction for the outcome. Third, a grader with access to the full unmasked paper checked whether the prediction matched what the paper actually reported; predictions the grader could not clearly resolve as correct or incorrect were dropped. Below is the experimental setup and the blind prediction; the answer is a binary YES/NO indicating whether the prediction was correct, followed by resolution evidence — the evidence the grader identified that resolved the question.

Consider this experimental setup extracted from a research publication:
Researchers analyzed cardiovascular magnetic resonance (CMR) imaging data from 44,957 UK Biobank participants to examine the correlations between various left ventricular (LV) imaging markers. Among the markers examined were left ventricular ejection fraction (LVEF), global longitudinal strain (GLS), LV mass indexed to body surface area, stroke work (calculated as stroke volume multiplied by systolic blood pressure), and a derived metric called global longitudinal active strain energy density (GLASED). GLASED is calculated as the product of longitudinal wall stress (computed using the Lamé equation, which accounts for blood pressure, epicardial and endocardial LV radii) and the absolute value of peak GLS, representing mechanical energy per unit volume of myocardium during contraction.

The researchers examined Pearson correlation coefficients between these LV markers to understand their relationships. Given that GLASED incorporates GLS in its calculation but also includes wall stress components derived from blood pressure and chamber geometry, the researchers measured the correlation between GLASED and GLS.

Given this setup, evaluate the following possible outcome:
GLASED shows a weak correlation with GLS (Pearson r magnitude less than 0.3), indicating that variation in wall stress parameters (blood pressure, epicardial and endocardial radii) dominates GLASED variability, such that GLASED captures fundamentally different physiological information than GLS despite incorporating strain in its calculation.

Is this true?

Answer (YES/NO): NO